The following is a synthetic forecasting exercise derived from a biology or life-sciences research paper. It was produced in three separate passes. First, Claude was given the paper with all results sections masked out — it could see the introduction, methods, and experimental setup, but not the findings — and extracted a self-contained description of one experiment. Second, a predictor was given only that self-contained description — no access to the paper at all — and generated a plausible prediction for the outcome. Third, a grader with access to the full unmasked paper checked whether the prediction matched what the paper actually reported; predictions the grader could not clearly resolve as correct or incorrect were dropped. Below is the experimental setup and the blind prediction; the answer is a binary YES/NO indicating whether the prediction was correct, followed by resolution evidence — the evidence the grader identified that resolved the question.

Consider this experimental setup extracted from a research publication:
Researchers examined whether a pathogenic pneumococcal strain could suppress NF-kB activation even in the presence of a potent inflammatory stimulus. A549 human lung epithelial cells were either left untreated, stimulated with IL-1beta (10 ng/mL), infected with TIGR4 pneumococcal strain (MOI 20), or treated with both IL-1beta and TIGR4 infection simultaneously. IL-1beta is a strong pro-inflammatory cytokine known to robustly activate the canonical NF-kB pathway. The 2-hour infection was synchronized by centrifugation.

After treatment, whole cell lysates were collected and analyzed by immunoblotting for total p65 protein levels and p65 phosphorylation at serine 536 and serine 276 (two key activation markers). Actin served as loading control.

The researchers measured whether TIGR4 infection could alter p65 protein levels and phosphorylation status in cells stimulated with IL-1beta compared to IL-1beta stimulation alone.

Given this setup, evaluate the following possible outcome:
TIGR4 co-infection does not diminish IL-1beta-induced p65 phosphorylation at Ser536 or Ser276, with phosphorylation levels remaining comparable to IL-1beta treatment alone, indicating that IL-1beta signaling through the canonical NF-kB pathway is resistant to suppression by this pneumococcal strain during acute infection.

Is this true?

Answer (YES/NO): NO